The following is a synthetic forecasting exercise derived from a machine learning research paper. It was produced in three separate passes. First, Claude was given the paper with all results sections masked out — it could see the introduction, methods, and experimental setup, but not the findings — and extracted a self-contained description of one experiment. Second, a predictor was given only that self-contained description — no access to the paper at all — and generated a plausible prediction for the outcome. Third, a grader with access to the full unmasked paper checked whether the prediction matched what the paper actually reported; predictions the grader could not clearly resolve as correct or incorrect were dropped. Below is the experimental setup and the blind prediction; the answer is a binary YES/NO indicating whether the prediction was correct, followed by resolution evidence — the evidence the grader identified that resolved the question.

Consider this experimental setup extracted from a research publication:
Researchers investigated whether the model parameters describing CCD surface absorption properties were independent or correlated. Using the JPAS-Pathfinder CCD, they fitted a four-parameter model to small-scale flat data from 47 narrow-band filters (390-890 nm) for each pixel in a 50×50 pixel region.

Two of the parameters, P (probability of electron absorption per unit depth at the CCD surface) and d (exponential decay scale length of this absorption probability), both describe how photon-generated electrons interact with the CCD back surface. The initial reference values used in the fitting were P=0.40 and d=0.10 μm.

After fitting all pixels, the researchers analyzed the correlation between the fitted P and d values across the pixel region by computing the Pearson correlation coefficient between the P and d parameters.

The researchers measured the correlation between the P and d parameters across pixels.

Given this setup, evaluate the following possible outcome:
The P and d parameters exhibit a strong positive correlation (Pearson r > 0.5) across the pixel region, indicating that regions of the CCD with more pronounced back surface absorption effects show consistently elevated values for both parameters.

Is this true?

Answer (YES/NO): NO